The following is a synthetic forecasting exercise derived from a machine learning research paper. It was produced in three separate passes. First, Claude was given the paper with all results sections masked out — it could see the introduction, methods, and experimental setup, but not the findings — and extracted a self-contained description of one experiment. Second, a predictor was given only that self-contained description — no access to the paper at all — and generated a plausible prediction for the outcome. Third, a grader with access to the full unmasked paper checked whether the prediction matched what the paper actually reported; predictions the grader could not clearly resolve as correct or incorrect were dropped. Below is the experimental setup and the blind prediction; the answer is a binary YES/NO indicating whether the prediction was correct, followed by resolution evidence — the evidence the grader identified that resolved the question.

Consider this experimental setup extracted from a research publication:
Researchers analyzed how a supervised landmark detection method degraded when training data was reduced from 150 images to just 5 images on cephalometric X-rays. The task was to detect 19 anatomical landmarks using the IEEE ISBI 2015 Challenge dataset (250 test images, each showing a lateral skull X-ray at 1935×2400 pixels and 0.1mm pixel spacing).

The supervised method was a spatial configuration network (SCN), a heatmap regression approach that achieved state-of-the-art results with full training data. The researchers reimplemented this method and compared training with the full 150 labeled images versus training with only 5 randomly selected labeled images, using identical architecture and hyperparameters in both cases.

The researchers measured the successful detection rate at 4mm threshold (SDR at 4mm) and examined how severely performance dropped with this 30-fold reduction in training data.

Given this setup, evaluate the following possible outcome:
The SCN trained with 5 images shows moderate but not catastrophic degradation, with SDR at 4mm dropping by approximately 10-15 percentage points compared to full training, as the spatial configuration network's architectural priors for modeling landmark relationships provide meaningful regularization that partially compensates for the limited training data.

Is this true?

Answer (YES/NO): NO